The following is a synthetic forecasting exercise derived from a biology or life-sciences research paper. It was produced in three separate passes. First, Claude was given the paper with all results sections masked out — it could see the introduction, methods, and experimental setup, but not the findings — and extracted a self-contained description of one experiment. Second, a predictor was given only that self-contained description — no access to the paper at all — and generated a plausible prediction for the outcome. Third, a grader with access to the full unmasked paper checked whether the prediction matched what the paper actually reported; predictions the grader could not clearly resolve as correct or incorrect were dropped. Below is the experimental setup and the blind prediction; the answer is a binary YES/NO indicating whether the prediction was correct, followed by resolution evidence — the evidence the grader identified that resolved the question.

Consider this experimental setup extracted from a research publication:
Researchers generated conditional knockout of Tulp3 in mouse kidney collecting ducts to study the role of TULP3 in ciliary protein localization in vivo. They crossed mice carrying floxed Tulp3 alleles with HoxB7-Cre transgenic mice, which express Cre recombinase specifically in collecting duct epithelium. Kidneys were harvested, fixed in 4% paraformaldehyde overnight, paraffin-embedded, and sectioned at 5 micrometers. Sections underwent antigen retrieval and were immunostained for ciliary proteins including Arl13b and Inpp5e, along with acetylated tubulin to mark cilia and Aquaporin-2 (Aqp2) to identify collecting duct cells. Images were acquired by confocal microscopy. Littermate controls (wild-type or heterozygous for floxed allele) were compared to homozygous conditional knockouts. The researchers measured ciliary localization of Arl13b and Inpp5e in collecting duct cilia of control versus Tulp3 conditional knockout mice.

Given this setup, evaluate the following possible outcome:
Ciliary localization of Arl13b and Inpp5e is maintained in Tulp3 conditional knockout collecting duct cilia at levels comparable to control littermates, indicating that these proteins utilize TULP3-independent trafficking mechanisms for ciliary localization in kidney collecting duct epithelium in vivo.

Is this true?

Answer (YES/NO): NO